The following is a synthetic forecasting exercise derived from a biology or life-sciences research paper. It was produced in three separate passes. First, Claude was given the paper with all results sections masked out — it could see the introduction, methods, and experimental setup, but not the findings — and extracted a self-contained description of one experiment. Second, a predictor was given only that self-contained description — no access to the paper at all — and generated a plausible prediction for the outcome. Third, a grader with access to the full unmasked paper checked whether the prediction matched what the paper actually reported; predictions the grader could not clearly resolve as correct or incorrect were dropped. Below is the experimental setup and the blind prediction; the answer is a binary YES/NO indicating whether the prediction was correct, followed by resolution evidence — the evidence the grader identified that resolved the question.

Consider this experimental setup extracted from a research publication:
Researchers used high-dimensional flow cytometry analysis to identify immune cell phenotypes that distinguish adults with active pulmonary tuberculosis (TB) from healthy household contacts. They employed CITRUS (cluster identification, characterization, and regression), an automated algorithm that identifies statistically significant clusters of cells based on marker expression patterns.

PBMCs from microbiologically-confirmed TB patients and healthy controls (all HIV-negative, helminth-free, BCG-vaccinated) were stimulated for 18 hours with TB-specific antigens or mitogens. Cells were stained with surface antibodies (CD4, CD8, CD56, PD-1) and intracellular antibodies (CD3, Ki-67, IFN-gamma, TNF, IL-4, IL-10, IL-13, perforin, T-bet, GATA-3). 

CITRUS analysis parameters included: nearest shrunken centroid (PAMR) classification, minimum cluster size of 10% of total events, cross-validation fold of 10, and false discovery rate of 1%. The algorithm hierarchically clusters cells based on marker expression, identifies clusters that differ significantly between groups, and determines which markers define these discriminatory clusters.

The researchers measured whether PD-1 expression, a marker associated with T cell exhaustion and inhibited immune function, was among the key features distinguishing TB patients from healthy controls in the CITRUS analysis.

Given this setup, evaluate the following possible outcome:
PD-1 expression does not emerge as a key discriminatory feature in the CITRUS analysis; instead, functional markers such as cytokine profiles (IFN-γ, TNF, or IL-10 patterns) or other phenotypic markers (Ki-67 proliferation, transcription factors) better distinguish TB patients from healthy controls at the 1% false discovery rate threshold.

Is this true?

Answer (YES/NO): YES